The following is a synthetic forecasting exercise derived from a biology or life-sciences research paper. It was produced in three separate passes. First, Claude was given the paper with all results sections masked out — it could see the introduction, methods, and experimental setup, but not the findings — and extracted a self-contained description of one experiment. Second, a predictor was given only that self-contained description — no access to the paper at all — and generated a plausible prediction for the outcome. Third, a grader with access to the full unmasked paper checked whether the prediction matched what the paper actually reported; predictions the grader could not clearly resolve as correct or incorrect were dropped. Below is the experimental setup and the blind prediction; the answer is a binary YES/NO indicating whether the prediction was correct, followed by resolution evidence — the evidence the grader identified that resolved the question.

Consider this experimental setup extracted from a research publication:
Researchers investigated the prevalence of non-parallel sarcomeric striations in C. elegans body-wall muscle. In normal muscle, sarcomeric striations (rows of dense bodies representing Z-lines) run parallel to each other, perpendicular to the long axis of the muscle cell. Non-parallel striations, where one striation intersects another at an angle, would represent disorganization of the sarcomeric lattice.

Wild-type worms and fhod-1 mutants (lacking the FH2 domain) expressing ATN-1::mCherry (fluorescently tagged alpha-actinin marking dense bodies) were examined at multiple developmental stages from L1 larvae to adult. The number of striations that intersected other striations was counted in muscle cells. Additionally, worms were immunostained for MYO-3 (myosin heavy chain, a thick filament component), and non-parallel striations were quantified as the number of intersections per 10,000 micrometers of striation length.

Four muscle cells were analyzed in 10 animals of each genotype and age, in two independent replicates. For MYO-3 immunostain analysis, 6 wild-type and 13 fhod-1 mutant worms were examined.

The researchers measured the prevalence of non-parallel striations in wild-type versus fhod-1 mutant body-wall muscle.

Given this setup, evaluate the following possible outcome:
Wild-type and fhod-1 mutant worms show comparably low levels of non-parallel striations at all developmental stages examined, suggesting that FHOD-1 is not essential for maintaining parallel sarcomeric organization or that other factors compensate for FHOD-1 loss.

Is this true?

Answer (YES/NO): NO